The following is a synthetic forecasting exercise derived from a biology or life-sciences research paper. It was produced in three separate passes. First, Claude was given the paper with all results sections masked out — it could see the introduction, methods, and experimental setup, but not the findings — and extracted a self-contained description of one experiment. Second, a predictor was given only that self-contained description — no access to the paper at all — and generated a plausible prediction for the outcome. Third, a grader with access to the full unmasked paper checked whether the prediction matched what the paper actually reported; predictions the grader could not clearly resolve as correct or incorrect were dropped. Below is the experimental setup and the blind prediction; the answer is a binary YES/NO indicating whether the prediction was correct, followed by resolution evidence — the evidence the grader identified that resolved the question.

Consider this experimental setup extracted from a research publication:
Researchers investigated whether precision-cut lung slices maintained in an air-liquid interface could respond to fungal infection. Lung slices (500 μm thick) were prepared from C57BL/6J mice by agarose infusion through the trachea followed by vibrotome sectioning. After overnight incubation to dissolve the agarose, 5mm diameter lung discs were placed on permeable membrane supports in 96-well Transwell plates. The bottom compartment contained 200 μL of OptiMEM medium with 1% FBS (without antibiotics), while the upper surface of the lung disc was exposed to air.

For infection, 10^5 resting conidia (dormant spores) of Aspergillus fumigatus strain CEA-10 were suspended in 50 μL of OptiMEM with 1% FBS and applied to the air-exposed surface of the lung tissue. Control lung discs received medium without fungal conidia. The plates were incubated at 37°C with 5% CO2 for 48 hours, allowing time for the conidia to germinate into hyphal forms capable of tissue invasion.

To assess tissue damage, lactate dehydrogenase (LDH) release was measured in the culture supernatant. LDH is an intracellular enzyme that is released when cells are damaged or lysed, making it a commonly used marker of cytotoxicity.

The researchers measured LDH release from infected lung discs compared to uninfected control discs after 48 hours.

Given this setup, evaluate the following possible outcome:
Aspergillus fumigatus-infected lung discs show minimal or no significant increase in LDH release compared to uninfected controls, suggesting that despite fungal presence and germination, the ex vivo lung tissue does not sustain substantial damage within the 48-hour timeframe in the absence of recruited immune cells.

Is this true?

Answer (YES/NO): NO